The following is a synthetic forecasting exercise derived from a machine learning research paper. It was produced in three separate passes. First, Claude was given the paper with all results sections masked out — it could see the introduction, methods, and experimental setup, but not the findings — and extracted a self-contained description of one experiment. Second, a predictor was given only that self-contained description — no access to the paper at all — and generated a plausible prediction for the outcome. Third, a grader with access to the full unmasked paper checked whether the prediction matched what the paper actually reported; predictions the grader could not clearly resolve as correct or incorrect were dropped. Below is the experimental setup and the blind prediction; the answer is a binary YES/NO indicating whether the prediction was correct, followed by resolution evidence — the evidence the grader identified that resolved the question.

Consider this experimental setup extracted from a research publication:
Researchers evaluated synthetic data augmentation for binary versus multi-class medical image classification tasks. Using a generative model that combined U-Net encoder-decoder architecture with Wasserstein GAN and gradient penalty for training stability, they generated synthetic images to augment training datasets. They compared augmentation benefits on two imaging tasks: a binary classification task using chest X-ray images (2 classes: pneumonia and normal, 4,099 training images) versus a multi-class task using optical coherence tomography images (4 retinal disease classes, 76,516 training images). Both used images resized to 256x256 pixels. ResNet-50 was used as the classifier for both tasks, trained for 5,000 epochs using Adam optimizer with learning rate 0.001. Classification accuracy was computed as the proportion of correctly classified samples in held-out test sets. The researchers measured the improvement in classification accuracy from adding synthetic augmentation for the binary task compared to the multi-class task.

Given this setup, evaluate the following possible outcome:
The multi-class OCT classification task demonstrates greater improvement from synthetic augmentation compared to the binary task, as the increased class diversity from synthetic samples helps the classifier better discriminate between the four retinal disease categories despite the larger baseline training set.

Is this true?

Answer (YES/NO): YES